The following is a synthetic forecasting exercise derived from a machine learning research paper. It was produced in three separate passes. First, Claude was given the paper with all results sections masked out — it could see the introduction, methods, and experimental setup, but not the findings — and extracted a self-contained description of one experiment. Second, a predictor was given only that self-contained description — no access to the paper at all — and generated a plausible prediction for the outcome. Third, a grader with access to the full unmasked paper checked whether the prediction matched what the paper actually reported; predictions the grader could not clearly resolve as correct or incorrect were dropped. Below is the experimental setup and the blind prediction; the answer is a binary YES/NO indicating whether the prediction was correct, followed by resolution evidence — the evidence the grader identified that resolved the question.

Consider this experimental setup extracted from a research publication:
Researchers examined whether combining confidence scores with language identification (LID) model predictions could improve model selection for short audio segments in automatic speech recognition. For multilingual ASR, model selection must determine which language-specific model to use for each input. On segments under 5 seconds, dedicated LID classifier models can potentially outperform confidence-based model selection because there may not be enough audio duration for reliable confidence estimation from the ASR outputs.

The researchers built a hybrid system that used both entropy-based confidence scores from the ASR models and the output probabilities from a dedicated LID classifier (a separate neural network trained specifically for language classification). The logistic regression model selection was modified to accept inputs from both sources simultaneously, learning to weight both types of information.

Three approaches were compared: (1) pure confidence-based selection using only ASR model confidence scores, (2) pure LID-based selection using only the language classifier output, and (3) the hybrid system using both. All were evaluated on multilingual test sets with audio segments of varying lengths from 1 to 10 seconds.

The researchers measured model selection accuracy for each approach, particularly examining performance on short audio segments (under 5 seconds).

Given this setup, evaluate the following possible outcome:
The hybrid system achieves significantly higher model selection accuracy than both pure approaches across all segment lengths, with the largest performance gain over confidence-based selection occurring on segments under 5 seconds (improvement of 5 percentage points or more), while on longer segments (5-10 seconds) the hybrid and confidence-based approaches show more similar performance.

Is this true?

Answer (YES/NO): NO